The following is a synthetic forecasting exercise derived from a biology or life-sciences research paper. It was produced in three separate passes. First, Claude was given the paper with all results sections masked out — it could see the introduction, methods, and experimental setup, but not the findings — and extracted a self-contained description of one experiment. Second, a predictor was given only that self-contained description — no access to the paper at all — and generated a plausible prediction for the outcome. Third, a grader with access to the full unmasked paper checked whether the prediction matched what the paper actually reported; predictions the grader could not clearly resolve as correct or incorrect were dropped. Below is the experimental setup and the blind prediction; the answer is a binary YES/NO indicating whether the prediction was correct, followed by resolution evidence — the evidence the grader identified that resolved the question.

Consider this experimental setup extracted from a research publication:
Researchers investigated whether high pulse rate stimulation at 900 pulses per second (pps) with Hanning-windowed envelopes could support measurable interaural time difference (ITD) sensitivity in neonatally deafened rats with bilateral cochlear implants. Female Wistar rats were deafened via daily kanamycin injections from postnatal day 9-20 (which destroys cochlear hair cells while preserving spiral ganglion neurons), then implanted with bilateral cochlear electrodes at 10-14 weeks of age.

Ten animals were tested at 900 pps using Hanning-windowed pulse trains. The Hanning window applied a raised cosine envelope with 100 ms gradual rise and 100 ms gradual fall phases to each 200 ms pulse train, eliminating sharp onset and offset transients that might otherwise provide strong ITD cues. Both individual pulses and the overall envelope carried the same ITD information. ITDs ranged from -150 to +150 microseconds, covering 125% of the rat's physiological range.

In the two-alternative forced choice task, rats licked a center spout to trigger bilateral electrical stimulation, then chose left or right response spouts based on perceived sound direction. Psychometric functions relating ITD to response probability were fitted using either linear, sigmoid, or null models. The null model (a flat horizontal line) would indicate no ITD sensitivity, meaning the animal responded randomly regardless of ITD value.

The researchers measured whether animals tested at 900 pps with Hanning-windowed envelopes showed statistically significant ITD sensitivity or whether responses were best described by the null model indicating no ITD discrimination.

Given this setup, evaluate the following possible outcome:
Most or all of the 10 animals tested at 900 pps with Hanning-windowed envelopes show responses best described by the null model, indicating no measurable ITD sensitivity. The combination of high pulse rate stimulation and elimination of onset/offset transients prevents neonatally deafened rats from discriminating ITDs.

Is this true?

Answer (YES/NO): NO